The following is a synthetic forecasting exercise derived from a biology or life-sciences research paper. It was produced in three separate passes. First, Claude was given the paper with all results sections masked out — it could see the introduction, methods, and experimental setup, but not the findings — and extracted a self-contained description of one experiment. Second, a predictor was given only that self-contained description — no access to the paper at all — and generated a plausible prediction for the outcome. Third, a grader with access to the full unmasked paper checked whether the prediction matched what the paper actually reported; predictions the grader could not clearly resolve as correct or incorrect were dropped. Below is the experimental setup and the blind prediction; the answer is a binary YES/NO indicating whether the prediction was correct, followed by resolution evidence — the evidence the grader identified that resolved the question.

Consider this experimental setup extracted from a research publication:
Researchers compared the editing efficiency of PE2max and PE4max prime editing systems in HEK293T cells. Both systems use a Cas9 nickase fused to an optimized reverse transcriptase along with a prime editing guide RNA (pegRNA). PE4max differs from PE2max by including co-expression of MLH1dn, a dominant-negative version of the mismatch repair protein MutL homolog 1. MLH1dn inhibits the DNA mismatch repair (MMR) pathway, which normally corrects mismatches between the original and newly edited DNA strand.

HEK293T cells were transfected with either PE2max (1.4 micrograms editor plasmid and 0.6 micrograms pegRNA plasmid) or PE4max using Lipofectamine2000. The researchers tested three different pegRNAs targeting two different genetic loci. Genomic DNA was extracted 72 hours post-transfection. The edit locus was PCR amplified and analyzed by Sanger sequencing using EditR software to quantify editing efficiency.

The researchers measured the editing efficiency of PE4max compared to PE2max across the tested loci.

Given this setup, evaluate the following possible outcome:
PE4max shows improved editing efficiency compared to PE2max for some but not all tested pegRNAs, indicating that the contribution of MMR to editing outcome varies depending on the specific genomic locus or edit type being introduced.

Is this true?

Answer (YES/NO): NO